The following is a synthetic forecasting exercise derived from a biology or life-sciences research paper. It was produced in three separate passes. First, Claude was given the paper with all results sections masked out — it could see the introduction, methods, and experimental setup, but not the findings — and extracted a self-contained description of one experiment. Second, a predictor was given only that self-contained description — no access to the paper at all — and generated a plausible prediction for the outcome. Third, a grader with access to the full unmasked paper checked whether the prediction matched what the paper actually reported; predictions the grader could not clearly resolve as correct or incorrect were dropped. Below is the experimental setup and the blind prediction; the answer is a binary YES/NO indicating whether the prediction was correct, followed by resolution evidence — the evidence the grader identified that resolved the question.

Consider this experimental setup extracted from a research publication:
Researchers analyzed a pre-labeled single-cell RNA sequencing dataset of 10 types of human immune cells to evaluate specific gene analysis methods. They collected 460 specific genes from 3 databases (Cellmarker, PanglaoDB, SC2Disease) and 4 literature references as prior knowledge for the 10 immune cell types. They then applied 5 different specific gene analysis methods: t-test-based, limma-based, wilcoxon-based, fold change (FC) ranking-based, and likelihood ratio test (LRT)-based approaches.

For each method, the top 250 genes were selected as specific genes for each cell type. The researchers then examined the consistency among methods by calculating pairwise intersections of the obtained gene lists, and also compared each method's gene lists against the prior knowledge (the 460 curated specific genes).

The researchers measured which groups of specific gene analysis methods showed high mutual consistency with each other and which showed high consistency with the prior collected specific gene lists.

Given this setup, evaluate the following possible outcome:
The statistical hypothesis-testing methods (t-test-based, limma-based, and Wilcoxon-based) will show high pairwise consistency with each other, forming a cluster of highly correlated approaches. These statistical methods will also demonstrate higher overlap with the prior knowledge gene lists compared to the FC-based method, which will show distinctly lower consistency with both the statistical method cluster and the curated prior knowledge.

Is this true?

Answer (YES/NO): YES